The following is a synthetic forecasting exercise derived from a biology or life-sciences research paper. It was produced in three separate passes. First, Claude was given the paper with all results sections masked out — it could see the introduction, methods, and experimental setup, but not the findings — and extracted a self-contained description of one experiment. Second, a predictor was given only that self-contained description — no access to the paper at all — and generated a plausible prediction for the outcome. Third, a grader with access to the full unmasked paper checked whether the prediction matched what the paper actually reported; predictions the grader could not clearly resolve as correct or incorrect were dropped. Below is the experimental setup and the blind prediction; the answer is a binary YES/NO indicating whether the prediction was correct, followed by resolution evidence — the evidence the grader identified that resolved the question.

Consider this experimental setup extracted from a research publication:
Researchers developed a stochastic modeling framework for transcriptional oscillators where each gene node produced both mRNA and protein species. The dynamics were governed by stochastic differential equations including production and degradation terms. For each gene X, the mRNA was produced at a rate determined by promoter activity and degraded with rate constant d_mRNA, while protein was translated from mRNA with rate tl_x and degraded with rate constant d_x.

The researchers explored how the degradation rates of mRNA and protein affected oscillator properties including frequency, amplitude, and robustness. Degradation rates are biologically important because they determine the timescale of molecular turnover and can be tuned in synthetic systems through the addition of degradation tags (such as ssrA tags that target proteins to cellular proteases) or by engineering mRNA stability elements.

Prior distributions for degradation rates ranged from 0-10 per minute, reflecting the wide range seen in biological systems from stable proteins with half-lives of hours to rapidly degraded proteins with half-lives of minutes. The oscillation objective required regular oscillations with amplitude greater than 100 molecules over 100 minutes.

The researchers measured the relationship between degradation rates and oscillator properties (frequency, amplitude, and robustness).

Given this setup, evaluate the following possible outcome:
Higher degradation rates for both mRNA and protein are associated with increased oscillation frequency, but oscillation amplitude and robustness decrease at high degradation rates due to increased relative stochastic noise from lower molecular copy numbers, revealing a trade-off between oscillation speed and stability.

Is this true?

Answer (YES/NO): NO